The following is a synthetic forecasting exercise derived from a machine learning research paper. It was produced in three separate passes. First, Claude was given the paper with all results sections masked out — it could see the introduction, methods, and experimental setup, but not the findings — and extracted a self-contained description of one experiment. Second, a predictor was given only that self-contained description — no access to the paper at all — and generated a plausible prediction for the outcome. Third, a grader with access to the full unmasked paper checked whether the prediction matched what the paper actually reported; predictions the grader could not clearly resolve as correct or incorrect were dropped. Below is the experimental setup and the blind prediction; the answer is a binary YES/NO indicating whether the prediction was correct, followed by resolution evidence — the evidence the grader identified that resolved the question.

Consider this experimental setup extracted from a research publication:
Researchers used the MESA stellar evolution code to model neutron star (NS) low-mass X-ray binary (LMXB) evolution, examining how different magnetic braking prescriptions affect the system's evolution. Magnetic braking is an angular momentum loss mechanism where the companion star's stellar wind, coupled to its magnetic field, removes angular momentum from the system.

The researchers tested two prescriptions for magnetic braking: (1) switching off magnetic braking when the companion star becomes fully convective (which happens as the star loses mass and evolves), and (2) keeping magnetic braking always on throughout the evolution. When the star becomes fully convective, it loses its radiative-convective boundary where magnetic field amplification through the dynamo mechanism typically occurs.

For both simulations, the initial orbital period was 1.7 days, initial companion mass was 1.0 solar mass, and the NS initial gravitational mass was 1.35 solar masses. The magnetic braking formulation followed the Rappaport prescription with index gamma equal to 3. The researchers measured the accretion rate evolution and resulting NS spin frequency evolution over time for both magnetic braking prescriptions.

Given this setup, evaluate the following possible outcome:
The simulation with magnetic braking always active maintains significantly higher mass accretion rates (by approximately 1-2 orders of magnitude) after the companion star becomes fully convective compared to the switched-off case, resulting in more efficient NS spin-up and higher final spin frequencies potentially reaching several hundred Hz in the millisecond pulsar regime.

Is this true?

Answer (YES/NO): NO